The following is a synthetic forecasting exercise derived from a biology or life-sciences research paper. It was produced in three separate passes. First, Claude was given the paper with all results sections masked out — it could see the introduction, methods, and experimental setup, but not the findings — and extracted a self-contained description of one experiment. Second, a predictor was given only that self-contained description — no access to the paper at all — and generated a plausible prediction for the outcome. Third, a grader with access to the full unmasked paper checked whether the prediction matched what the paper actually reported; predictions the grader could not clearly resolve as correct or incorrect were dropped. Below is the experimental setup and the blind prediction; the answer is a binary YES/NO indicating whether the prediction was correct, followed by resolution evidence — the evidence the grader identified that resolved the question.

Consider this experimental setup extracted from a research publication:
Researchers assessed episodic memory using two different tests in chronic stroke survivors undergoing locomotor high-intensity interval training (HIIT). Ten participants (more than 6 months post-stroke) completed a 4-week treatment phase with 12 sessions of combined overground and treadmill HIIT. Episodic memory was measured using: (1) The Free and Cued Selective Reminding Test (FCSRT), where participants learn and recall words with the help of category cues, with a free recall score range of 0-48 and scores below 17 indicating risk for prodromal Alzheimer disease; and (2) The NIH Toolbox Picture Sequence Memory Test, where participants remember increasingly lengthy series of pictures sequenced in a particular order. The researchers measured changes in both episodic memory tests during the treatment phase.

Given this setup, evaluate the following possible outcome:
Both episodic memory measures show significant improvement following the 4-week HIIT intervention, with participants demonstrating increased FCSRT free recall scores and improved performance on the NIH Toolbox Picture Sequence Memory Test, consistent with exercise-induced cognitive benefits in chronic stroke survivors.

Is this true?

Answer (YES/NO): NO